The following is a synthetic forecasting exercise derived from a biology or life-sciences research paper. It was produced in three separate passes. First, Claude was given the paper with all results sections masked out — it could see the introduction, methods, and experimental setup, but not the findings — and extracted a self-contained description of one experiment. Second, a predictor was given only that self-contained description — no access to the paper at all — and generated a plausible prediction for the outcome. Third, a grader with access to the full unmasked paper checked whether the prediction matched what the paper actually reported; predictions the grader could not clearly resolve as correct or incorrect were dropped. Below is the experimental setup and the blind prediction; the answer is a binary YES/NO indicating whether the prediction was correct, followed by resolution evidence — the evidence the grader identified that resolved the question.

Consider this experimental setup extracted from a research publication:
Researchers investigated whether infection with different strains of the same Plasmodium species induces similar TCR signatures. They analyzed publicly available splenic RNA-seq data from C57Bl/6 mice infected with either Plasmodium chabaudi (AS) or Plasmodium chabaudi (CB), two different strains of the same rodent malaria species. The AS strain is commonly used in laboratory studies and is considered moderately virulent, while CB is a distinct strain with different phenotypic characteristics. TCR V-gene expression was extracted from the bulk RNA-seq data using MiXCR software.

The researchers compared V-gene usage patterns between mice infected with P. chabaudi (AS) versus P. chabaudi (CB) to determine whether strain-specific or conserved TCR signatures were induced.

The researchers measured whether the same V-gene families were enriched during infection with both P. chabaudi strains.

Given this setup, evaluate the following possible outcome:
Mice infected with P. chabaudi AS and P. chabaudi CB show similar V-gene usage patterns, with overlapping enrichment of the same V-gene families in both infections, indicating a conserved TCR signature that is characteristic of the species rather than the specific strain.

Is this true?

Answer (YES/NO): YES